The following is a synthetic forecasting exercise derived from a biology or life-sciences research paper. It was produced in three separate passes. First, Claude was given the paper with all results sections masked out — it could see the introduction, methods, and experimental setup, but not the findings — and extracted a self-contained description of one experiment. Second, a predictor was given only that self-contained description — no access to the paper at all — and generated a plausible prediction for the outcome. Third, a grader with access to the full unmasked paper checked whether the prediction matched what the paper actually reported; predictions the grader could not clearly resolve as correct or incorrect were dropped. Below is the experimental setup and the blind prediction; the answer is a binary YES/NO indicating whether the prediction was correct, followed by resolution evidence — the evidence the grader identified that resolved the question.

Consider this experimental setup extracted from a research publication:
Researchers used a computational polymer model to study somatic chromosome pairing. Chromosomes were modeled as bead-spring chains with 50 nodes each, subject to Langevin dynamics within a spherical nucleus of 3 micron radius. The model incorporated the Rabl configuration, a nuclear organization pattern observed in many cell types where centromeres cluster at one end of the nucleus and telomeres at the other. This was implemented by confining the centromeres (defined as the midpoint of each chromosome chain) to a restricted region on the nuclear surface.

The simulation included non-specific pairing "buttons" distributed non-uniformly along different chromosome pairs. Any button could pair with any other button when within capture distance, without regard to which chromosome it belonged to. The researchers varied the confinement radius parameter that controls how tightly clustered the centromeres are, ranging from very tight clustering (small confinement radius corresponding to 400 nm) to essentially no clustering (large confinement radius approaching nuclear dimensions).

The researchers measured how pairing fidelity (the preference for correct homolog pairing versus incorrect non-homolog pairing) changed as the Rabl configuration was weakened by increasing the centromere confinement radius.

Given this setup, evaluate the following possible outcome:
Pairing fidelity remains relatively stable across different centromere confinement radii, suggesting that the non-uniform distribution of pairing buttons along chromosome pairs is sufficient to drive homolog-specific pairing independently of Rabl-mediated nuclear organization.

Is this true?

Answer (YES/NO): NO